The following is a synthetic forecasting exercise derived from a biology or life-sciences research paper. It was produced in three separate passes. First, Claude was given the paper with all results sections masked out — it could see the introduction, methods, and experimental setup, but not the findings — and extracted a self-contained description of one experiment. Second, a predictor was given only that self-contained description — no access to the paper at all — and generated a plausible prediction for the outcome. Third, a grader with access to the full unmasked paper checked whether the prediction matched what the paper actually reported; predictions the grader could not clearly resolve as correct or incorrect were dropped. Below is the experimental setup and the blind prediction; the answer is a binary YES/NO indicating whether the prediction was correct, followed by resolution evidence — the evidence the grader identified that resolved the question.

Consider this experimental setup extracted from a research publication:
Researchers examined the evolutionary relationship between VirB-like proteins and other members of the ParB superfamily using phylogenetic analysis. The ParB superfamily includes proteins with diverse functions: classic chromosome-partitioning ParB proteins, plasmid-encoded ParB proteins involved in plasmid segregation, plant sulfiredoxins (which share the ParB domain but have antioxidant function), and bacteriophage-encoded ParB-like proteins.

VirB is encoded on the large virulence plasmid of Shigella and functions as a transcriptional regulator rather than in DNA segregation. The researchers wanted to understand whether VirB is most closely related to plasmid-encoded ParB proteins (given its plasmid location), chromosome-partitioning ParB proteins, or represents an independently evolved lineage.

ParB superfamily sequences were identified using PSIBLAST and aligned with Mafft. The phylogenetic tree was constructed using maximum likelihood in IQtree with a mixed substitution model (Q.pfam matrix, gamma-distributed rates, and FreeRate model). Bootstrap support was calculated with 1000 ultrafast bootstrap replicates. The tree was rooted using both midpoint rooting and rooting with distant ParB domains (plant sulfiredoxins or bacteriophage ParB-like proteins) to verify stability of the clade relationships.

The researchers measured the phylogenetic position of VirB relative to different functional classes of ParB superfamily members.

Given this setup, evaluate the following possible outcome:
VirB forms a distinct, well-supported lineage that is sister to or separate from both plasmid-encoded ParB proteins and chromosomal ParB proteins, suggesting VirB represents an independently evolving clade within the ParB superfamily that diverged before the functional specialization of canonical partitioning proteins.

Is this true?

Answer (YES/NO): NO